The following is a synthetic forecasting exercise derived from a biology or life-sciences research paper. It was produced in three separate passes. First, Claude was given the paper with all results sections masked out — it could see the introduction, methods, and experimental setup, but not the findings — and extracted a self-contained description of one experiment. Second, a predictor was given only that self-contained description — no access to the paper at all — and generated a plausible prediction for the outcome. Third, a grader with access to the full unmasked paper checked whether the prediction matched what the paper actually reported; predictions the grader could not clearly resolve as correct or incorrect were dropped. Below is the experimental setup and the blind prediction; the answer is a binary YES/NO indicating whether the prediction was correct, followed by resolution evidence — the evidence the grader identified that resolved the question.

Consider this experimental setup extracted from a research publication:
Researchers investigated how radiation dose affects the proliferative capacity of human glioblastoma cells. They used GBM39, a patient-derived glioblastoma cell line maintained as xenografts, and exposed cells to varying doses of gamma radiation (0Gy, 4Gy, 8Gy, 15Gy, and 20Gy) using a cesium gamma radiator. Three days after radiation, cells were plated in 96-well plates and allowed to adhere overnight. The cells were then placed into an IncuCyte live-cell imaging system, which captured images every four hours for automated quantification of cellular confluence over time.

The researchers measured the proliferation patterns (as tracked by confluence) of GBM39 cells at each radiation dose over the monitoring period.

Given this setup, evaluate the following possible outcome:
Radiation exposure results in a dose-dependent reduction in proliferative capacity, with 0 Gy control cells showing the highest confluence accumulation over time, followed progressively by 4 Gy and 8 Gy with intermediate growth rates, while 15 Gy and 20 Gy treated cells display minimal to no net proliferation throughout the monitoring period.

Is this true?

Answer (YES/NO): NO